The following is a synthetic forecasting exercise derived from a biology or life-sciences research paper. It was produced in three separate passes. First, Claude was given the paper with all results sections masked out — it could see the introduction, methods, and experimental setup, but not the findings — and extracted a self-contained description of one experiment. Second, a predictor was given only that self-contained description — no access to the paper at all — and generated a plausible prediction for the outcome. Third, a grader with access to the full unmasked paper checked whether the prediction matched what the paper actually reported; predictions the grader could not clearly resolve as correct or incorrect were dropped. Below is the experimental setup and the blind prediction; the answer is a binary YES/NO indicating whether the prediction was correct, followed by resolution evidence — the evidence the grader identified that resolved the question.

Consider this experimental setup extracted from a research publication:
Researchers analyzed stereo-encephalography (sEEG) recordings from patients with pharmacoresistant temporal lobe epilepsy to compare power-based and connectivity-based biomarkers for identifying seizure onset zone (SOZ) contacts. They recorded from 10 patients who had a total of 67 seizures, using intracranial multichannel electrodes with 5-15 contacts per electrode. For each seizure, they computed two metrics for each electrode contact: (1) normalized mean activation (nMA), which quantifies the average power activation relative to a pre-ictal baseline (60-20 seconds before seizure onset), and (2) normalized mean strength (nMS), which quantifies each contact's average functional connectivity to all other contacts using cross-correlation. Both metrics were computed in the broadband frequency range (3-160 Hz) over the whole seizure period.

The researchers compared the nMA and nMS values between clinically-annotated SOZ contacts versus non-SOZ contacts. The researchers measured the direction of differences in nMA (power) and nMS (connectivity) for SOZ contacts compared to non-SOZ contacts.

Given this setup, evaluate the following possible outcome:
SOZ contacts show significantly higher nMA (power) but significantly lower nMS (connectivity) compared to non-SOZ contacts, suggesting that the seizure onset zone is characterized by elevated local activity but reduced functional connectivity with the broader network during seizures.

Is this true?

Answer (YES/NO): YES